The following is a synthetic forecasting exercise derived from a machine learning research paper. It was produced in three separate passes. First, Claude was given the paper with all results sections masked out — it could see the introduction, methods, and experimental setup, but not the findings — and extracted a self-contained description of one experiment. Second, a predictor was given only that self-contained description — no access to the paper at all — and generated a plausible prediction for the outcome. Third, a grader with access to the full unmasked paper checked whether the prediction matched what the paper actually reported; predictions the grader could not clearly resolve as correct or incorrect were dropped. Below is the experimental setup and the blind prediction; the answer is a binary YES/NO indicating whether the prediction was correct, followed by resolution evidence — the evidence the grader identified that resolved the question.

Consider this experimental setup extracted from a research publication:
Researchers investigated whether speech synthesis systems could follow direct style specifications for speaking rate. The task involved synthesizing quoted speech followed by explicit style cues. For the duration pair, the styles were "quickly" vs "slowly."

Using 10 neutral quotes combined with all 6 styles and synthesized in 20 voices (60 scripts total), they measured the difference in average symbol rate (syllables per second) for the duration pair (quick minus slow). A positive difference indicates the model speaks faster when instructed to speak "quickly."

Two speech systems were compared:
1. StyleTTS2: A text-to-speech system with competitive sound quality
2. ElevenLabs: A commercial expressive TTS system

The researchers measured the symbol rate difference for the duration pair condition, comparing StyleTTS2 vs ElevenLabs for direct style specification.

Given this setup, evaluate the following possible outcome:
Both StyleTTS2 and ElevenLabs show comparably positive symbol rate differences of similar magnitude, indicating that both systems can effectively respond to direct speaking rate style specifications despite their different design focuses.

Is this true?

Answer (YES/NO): NO